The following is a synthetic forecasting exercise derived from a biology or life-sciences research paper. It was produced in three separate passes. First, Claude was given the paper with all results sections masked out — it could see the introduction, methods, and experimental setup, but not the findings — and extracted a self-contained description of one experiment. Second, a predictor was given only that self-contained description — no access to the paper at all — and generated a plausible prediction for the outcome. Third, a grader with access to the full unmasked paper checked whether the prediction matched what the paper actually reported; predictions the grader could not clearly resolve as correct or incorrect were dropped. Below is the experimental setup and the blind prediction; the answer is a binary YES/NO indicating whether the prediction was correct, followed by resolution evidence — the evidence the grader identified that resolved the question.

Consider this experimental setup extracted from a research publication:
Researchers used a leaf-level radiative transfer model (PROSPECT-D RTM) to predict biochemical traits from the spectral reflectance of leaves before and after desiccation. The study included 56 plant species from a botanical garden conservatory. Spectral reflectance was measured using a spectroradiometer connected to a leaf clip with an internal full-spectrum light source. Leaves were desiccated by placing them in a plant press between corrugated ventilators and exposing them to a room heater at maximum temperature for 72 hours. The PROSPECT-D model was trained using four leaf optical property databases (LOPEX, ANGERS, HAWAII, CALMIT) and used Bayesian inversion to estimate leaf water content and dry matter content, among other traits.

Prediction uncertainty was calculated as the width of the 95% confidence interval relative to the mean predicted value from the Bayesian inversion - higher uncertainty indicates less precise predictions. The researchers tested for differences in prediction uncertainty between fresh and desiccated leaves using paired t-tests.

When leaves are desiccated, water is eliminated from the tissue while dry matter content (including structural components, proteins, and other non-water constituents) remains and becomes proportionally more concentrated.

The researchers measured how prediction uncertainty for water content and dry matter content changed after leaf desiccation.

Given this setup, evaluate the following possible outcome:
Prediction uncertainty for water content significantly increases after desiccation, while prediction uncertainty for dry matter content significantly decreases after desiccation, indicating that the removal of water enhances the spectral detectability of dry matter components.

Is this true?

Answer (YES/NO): YES